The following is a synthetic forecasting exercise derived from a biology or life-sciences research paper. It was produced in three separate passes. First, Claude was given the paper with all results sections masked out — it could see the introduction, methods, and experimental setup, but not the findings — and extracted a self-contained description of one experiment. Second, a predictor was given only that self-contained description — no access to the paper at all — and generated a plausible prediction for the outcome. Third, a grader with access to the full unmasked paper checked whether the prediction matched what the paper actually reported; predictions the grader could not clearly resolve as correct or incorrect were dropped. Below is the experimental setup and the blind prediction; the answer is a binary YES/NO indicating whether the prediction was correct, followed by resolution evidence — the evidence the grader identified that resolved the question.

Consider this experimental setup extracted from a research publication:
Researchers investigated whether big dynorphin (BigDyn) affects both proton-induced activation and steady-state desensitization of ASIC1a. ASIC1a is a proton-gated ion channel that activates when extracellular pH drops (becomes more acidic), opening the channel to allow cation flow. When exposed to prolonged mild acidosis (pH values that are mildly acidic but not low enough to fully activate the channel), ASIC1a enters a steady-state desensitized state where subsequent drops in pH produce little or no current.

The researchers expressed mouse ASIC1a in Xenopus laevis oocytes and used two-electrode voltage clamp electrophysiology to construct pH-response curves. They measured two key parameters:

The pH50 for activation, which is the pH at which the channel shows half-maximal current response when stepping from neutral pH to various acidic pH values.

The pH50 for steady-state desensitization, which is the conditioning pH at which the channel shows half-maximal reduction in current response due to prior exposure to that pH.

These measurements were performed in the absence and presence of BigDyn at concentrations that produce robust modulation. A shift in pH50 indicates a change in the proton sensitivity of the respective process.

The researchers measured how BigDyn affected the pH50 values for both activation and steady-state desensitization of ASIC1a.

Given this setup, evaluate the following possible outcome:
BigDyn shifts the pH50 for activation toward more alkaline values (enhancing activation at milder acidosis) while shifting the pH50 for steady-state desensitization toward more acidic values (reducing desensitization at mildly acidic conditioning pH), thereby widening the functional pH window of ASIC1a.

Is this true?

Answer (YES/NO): NO